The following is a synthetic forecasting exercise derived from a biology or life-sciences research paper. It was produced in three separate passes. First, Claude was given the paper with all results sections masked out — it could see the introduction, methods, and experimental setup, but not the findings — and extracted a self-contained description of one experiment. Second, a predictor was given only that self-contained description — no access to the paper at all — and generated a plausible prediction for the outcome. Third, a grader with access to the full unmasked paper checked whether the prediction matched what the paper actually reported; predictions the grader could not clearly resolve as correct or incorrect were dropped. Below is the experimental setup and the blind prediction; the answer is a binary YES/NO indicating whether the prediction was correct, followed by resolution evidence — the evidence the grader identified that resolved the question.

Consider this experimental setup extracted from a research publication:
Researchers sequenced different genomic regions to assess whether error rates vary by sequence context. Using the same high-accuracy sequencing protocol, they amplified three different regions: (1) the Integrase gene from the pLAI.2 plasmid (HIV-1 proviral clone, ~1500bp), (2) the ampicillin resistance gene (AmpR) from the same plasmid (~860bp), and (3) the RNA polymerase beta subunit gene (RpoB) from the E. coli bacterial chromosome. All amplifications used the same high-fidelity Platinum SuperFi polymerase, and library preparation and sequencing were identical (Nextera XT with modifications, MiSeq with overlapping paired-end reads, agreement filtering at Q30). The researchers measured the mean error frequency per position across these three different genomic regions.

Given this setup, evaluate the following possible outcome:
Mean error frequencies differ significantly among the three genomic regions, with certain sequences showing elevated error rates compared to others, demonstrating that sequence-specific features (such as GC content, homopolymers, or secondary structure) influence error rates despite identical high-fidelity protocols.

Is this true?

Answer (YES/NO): NO